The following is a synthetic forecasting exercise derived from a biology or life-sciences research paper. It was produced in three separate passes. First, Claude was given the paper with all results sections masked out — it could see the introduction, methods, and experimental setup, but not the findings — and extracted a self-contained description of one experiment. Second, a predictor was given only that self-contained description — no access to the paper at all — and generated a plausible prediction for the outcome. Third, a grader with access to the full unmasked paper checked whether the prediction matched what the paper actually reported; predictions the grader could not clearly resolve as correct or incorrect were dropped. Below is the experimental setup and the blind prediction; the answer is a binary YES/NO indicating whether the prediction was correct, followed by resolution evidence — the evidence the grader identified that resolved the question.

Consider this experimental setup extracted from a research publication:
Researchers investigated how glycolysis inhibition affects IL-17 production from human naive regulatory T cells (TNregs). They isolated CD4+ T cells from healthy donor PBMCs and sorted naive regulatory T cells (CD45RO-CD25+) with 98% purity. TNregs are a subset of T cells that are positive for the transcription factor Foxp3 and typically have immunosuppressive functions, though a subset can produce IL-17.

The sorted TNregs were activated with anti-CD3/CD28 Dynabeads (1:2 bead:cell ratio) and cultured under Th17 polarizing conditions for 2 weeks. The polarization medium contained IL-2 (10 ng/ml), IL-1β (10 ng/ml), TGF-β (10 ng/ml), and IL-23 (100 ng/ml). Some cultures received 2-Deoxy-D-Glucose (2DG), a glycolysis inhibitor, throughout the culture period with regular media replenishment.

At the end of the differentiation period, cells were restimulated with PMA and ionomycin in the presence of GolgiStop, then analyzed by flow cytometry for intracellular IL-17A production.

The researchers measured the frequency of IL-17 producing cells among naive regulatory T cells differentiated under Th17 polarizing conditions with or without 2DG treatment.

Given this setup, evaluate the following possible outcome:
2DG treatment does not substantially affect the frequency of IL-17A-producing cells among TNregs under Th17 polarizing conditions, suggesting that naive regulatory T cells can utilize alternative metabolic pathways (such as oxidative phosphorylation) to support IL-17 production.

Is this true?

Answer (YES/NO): NO